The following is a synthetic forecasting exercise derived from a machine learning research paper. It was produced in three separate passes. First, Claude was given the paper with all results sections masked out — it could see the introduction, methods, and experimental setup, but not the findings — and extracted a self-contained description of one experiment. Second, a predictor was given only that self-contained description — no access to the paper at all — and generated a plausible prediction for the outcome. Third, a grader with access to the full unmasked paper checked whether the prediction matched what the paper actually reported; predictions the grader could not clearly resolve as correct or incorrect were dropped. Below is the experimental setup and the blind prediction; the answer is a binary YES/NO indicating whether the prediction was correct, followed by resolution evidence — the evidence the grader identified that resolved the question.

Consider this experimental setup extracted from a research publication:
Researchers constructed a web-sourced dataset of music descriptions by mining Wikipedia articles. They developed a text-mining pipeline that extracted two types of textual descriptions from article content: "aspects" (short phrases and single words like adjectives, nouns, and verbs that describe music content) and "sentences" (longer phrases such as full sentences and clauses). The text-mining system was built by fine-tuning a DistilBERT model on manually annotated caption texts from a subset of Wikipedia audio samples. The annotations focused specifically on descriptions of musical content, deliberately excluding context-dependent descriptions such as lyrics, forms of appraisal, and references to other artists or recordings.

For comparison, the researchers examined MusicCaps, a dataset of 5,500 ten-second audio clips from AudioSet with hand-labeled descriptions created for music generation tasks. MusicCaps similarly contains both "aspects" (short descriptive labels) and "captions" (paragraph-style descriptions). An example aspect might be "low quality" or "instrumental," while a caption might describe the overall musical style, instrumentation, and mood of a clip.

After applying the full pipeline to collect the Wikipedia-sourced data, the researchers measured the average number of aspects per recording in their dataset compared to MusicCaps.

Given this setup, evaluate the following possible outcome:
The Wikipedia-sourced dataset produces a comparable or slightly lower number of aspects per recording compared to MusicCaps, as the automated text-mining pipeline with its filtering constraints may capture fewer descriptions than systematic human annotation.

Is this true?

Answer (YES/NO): NO